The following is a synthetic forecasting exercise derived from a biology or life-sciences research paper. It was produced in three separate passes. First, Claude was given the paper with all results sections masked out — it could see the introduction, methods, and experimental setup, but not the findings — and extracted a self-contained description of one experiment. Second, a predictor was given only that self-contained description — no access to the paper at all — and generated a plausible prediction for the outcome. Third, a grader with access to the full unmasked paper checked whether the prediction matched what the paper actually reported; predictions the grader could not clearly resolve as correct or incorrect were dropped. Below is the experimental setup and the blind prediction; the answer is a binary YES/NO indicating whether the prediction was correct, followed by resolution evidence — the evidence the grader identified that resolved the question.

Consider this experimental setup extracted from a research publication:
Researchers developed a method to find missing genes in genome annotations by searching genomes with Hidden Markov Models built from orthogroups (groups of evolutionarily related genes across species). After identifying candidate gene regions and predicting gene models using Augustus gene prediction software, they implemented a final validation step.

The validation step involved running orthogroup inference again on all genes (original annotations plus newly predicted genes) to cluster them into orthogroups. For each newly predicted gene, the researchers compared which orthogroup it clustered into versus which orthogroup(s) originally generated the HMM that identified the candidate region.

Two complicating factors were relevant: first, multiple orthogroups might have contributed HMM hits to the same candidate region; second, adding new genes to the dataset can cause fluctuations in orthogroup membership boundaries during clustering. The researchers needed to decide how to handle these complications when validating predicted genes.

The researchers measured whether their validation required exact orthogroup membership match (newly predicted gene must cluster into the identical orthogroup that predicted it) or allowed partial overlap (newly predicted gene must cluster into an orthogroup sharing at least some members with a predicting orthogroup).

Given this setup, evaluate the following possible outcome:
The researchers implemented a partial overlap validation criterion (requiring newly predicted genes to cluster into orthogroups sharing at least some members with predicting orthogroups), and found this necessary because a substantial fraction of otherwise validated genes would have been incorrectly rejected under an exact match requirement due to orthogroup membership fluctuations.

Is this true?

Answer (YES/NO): YES